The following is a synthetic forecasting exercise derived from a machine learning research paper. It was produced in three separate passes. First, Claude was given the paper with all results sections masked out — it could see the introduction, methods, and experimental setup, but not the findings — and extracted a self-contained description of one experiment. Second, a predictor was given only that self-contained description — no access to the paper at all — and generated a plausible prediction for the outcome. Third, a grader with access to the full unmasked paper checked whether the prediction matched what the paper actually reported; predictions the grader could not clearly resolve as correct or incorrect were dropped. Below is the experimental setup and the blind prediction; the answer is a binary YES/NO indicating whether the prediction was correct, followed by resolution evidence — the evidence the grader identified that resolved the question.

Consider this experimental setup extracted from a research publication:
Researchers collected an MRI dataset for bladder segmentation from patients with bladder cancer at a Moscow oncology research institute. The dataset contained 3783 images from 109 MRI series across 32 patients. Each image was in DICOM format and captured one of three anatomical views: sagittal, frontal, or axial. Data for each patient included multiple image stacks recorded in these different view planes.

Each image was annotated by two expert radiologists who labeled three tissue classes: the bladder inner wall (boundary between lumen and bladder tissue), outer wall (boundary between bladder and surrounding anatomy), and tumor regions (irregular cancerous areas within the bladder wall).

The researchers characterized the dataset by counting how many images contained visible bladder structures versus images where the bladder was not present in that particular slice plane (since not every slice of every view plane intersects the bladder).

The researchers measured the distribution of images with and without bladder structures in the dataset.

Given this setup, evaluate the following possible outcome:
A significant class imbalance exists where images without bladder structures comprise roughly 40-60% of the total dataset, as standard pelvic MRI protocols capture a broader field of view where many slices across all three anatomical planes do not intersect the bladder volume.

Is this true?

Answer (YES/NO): YES